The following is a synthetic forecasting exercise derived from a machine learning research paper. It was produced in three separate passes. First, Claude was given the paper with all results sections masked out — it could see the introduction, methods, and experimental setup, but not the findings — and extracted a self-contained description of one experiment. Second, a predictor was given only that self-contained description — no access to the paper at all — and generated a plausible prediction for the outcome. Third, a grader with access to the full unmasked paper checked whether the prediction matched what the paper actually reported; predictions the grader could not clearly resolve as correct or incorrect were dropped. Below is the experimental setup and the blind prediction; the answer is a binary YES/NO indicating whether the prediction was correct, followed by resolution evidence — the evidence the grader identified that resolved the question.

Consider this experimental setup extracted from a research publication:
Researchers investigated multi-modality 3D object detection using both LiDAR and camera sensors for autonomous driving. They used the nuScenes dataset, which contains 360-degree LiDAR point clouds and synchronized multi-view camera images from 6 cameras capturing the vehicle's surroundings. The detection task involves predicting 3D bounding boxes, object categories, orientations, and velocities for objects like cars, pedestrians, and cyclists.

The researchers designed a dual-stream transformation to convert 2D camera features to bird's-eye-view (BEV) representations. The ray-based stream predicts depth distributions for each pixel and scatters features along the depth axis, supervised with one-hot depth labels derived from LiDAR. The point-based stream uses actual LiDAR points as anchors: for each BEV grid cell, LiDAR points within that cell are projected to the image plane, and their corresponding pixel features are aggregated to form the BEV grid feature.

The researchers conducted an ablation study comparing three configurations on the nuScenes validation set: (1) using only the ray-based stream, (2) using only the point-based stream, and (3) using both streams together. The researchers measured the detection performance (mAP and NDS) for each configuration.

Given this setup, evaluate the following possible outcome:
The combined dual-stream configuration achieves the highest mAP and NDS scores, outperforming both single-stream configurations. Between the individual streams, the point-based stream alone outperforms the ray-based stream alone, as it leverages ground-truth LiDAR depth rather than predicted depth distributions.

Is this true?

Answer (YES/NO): YES